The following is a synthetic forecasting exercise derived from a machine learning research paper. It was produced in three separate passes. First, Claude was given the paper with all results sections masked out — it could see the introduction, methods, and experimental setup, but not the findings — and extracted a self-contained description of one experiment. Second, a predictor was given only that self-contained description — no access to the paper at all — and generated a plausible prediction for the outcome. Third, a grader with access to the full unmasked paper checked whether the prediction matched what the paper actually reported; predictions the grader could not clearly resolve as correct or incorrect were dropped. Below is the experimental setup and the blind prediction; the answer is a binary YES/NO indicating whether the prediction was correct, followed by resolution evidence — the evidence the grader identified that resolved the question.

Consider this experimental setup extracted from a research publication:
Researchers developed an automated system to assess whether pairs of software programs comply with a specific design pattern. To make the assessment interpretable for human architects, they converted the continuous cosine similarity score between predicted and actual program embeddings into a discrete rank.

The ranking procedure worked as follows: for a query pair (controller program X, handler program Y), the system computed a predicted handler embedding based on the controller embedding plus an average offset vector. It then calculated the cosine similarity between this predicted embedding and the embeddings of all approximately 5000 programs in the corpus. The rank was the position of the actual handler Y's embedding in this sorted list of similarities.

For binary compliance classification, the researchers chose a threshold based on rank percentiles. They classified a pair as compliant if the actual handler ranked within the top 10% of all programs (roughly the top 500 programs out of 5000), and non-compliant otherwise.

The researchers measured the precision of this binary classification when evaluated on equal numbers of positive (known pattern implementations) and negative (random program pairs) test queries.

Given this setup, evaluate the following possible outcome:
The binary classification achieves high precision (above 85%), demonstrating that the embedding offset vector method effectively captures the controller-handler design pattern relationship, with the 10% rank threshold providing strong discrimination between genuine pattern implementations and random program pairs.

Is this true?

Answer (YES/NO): YES